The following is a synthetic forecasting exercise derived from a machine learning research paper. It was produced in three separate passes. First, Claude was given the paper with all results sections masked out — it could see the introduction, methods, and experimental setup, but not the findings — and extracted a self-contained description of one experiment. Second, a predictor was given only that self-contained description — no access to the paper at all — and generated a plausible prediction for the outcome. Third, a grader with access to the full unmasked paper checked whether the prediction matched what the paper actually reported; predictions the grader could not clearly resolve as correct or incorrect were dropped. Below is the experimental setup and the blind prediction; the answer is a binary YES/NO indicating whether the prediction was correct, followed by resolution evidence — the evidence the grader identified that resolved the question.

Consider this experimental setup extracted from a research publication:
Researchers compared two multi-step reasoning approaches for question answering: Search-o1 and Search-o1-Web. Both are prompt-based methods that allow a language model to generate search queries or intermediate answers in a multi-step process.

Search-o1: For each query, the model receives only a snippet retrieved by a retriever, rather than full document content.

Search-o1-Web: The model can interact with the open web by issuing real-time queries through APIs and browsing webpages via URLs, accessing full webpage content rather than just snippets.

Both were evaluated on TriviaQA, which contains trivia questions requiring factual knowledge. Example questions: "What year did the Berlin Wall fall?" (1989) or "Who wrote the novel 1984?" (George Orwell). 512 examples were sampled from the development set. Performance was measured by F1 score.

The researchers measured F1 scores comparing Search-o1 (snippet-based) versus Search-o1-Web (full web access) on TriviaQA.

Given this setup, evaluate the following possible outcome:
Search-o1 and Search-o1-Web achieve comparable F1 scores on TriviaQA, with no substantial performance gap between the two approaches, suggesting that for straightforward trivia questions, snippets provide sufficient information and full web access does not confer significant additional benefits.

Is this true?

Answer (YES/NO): NO